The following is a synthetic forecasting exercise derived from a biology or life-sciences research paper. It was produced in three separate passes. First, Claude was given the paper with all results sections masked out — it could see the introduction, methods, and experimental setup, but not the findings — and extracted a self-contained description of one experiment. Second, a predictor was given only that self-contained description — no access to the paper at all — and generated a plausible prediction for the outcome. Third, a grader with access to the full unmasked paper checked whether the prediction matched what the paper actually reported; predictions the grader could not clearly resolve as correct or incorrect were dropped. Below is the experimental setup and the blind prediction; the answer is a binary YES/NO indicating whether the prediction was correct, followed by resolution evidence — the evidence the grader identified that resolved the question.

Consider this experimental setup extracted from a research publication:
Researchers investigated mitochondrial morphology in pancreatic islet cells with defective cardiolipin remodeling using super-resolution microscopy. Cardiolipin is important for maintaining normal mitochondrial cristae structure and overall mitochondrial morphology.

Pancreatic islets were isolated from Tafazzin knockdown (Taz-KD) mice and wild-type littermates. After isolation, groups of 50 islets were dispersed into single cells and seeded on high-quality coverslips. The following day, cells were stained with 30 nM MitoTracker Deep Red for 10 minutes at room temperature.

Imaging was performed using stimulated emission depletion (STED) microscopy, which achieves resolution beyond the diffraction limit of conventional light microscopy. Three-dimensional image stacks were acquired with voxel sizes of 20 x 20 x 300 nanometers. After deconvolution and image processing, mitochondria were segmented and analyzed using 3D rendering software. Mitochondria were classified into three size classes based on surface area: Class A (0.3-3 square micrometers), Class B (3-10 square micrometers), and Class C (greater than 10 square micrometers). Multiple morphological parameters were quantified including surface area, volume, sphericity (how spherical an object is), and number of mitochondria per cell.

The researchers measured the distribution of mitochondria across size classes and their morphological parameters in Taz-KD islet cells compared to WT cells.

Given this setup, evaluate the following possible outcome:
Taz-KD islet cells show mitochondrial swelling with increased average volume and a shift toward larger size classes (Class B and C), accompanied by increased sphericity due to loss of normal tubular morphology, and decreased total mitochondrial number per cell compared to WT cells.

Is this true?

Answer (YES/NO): NO